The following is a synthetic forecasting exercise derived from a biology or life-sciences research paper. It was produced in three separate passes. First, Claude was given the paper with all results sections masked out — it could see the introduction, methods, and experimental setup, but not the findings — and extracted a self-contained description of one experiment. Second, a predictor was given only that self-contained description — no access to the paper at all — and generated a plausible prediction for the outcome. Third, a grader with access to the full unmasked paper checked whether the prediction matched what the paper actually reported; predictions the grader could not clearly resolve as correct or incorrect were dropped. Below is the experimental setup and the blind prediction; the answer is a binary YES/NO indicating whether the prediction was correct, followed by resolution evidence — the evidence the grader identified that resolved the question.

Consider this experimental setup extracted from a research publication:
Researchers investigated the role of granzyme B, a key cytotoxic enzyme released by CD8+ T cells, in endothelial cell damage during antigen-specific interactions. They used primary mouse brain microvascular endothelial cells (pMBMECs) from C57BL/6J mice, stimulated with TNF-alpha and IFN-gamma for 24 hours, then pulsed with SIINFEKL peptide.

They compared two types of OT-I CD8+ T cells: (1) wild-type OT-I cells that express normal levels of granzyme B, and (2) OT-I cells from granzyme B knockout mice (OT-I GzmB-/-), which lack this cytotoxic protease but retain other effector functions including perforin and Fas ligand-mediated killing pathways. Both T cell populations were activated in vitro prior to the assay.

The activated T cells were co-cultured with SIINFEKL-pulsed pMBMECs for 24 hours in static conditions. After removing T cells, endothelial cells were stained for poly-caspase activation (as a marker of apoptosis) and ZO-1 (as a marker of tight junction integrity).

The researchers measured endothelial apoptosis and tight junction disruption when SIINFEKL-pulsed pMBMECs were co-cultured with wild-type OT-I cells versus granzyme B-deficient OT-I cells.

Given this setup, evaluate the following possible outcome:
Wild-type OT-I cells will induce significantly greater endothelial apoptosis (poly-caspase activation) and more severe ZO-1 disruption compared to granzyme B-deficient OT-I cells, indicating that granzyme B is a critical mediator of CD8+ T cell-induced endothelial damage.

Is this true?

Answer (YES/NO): YES